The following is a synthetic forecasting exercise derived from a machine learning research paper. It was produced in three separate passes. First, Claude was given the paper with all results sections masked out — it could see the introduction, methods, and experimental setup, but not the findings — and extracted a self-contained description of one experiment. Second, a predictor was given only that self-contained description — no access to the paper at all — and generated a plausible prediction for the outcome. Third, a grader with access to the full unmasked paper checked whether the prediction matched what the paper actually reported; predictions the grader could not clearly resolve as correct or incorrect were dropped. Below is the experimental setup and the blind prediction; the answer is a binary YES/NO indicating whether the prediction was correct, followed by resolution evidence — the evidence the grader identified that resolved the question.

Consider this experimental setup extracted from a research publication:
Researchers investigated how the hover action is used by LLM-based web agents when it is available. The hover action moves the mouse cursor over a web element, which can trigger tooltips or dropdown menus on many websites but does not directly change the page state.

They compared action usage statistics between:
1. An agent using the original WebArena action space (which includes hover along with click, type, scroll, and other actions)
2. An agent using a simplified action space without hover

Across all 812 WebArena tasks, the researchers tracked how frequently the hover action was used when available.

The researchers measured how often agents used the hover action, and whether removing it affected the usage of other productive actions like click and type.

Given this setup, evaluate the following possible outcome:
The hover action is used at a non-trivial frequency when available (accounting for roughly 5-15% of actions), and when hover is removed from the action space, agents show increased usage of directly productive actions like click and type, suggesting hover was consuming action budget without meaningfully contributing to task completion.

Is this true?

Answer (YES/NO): NO